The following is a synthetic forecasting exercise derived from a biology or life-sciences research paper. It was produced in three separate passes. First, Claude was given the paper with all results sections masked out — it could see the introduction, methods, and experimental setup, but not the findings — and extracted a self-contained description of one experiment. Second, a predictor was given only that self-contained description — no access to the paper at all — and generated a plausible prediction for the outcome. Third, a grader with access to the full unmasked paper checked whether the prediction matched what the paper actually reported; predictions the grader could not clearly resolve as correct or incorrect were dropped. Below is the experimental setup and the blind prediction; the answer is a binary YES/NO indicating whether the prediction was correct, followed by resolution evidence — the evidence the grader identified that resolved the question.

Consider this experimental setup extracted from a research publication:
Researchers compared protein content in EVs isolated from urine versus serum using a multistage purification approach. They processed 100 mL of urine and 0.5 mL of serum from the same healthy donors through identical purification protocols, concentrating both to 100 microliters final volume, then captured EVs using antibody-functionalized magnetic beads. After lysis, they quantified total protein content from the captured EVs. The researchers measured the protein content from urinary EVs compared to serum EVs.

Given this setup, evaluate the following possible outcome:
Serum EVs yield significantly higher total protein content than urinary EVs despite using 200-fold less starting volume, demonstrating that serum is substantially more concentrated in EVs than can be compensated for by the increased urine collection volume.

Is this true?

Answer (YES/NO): YES